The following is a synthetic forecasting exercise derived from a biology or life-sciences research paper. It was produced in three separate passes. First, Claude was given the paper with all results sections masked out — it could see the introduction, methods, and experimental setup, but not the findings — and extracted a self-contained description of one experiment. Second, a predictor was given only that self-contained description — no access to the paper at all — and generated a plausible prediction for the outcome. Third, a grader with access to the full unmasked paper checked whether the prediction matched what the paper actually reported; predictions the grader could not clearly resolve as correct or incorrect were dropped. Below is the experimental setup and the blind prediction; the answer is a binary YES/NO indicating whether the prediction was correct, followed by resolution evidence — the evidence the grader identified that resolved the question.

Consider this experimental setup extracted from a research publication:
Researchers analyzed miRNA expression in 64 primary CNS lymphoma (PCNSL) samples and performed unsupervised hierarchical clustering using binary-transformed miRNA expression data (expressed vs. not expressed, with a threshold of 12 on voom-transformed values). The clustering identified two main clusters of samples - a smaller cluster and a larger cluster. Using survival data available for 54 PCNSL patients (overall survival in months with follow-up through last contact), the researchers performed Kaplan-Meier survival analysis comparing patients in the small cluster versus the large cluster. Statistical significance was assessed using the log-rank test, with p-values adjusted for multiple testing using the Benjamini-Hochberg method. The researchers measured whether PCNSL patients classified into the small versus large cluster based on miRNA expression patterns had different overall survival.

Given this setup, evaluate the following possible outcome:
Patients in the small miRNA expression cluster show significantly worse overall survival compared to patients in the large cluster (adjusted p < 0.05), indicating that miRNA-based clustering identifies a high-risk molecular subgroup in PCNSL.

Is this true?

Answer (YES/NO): NO